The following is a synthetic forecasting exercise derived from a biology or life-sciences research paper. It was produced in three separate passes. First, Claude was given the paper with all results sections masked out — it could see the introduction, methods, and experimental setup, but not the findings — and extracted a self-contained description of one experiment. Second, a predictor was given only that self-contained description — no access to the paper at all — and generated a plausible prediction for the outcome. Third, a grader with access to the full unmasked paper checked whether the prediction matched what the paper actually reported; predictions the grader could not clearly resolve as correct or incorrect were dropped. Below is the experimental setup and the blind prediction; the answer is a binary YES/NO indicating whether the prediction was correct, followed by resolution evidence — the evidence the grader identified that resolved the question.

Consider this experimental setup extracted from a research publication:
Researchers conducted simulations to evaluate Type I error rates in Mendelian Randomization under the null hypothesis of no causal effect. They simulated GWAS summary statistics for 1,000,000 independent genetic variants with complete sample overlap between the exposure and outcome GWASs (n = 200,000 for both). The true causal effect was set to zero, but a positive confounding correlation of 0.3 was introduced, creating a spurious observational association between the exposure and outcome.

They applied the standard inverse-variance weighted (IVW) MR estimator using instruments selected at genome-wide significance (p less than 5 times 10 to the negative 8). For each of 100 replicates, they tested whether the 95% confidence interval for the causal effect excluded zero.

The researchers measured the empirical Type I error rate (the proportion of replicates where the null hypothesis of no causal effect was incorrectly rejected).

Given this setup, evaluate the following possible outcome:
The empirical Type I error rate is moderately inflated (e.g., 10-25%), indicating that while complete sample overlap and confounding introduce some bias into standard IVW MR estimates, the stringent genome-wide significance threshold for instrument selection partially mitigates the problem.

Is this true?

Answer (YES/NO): NO